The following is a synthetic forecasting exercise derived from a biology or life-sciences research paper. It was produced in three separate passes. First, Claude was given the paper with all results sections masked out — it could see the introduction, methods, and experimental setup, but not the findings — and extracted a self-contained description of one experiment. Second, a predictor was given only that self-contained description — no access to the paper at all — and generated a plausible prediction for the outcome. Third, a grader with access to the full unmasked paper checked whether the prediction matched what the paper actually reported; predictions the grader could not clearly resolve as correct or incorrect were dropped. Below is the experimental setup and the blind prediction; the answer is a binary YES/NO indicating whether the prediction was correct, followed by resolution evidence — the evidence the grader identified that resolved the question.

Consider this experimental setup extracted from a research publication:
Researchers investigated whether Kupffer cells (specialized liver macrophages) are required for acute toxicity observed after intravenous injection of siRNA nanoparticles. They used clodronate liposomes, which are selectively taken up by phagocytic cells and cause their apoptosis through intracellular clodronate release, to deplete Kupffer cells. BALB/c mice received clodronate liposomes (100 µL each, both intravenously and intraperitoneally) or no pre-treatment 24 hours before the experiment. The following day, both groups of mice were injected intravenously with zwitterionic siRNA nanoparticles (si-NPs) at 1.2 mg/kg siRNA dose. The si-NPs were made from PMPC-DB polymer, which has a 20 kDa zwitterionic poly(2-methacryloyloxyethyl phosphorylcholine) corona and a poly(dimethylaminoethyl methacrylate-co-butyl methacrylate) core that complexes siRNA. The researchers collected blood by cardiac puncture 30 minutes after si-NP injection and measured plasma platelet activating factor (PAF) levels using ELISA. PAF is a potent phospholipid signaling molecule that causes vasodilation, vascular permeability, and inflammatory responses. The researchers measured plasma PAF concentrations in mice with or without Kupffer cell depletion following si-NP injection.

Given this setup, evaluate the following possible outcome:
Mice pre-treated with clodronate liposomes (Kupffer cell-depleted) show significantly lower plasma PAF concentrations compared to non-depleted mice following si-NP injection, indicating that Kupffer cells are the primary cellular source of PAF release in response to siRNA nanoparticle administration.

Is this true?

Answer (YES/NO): YES